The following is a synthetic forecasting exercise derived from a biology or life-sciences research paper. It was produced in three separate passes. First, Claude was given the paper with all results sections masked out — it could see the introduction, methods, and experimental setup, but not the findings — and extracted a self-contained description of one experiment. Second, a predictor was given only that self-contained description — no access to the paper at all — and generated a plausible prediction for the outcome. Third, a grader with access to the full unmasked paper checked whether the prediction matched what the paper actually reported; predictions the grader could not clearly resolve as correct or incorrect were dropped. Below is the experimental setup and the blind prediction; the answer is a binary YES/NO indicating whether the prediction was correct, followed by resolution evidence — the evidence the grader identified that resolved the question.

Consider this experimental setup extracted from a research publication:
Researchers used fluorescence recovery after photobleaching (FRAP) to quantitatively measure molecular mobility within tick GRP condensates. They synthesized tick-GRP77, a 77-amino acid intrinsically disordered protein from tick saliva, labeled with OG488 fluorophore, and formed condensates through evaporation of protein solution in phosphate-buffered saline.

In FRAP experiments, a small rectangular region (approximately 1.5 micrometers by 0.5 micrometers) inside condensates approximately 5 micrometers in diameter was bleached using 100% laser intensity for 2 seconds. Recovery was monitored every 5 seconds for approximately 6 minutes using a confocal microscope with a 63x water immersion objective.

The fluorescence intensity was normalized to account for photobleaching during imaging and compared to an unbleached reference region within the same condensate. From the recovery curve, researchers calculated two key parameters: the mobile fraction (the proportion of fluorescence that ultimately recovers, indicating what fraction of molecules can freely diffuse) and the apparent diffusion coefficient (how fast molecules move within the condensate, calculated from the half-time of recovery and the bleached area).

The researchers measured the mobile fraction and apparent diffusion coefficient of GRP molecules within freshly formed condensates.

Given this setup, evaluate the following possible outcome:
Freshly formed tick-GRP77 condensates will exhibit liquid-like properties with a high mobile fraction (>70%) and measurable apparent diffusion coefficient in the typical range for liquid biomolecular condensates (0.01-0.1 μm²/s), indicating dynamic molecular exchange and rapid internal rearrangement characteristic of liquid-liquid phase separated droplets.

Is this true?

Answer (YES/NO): NO